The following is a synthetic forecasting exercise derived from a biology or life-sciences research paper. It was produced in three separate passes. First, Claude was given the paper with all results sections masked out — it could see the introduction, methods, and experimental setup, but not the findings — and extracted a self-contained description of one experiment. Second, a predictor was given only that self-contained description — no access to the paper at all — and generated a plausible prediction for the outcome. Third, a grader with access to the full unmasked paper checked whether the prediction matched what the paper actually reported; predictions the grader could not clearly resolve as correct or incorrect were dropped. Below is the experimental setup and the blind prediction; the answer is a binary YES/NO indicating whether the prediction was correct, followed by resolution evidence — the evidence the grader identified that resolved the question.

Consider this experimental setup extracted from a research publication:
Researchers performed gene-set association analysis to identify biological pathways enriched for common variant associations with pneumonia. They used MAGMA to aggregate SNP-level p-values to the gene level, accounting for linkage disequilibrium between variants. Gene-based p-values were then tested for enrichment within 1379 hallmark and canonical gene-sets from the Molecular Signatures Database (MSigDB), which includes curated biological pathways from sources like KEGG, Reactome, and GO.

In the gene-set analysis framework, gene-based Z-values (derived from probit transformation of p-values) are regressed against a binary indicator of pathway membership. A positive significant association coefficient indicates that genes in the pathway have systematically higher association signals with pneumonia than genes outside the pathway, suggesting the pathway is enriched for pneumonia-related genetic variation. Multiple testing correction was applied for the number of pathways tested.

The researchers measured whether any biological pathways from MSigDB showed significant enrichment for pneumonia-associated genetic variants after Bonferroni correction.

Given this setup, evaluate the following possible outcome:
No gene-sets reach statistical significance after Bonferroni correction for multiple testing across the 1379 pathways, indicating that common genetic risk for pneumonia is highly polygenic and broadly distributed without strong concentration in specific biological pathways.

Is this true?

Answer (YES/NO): NO